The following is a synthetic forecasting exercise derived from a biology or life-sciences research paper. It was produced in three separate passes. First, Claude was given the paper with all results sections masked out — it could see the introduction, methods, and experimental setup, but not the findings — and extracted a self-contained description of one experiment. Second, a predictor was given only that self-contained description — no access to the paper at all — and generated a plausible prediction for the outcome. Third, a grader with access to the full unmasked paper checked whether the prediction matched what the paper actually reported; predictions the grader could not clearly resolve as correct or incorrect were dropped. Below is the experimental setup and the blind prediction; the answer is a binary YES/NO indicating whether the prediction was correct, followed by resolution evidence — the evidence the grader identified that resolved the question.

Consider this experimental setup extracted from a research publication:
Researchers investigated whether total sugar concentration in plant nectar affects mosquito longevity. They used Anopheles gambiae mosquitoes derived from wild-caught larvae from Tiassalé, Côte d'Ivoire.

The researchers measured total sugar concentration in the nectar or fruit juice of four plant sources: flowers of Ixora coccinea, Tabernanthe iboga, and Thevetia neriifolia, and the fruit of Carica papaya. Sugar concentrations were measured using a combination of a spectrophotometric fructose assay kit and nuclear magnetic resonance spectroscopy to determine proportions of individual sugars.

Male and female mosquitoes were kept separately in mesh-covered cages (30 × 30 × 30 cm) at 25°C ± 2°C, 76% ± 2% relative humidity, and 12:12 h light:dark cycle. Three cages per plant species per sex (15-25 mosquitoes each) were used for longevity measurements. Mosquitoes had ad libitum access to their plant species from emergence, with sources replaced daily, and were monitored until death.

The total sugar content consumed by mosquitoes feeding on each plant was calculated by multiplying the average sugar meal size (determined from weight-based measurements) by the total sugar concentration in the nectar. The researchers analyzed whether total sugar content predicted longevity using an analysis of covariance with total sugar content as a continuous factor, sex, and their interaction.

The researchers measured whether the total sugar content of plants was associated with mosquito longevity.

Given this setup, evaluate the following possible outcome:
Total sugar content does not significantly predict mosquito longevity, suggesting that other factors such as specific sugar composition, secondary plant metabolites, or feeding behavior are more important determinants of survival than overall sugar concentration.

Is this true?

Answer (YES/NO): YES